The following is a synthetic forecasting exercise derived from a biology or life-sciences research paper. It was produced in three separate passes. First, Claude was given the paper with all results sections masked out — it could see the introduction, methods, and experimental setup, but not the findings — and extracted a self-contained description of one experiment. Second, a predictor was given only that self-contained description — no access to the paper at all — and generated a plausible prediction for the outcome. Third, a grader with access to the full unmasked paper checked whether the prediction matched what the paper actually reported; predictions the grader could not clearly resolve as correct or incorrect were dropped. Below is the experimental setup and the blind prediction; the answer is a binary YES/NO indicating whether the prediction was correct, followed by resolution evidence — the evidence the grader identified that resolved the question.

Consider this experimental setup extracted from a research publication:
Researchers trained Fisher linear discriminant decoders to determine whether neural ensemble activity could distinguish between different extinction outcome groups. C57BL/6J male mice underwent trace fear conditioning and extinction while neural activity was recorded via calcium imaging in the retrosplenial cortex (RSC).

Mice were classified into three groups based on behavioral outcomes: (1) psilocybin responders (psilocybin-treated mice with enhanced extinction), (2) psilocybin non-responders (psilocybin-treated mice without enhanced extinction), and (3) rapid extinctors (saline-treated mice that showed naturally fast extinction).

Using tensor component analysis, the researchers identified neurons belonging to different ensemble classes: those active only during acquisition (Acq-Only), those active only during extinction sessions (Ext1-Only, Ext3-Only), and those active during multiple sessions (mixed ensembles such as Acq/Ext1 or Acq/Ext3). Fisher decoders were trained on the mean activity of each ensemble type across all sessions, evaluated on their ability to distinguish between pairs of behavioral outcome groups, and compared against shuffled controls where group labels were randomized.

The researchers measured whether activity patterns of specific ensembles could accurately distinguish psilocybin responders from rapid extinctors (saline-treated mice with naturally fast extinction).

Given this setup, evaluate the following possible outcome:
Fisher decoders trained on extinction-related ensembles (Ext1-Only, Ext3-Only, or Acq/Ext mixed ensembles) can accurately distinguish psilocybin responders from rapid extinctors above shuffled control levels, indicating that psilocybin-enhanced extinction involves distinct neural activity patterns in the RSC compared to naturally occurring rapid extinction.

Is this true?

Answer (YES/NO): YES